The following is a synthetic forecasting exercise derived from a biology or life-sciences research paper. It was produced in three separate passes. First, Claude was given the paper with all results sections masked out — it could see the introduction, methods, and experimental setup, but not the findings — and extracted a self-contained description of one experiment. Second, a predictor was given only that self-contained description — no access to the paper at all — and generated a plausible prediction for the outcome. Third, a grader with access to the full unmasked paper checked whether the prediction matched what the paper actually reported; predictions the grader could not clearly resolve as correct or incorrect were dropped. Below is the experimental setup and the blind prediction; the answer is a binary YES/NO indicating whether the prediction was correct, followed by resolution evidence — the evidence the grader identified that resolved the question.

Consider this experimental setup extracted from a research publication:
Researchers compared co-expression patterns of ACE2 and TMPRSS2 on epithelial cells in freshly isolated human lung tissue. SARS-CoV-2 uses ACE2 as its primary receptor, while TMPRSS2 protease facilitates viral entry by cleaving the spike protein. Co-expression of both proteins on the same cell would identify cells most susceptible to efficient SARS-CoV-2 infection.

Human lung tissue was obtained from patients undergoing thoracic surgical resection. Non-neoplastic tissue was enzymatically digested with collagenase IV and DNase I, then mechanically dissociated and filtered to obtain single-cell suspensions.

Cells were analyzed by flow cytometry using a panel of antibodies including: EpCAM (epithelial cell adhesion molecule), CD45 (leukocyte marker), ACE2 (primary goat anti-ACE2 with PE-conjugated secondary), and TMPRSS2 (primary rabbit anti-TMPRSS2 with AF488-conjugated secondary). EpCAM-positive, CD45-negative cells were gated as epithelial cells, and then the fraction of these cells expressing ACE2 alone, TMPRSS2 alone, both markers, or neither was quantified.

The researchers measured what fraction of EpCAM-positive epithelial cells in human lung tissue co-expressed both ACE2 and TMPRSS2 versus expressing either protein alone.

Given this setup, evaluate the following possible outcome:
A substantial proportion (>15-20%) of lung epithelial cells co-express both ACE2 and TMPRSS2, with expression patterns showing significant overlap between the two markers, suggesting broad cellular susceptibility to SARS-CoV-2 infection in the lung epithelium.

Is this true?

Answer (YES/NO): NO